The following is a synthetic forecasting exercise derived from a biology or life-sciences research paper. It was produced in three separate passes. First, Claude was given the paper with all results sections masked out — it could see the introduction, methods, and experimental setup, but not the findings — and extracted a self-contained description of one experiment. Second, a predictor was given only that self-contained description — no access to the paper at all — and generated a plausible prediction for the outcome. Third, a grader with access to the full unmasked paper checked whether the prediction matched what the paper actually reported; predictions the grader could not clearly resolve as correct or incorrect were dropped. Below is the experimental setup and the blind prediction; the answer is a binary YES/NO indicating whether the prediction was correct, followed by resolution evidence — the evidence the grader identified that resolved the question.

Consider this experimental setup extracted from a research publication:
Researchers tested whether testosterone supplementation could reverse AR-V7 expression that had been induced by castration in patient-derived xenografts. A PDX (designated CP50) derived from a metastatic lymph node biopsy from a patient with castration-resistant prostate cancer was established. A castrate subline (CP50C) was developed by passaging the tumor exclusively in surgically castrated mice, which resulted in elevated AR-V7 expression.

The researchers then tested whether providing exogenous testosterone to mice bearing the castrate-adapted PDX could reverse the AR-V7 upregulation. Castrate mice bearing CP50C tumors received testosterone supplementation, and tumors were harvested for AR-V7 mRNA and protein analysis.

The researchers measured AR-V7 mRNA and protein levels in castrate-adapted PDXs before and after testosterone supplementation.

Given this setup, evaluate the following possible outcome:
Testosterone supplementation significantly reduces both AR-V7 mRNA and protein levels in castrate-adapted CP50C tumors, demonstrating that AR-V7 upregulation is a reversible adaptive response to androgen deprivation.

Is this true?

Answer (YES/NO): YES